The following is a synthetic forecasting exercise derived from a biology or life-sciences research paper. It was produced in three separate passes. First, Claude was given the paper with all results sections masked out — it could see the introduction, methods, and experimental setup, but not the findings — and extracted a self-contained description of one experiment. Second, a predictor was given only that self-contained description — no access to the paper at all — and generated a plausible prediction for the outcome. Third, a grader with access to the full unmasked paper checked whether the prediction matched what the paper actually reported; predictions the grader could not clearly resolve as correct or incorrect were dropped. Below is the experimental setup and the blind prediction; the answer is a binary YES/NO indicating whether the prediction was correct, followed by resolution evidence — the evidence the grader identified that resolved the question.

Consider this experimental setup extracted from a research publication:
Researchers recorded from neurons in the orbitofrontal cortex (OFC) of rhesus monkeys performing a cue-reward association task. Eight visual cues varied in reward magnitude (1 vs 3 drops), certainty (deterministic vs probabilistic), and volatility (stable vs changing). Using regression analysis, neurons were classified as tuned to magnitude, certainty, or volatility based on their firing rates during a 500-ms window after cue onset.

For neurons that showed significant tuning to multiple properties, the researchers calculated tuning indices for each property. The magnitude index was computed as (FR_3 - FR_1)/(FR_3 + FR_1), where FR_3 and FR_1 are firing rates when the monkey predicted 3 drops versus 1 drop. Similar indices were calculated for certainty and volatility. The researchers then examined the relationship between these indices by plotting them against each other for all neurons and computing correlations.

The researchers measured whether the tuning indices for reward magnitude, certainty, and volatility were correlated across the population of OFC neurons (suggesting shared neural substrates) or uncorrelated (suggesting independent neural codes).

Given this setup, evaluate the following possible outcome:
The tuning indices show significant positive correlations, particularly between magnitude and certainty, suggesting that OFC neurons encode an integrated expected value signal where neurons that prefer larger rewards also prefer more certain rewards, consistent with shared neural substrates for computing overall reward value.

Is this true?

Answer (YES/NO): NO